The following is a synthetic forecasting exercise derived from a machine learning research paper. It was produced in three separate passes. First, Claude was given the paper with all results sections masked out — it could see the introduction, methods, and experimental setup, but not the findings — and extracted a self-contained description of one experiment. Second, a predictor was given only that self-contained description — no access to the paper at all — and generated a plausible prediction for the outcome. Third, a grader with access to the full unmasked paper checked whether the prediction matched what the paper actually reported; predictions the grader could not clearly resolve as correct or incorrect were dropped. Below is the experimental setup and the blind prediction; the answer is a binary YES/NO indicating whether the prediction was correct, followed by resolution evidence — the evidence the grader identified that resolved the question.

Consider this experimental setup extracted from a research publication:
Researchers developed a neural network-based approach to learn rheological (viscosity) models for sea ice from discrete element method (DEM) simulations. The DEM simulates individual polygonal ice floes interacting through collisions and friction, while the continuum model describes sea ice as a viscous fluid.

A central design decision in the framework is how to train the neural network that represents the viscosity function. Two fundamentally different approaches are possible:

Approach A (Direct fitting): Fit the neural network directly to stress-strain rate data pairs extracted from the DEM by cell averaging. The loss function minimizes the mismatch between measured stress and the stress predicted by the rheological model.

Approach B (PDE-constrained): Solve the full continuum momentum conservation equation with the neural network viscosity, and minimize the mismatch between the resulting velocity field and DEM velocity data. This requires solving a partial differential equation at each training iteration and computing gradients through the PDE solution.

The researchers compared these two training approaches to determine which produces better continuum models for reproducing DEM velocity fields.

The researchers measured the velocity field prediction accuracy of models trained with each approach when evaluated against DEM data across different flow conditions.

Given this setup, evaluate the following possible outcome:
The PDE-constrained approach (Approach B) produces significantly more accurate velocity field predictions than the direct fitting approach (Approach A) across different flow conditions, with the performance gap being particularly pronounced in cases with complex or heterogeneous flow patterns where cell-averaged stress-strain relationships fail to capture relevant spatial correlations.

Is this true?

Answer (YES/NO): NO